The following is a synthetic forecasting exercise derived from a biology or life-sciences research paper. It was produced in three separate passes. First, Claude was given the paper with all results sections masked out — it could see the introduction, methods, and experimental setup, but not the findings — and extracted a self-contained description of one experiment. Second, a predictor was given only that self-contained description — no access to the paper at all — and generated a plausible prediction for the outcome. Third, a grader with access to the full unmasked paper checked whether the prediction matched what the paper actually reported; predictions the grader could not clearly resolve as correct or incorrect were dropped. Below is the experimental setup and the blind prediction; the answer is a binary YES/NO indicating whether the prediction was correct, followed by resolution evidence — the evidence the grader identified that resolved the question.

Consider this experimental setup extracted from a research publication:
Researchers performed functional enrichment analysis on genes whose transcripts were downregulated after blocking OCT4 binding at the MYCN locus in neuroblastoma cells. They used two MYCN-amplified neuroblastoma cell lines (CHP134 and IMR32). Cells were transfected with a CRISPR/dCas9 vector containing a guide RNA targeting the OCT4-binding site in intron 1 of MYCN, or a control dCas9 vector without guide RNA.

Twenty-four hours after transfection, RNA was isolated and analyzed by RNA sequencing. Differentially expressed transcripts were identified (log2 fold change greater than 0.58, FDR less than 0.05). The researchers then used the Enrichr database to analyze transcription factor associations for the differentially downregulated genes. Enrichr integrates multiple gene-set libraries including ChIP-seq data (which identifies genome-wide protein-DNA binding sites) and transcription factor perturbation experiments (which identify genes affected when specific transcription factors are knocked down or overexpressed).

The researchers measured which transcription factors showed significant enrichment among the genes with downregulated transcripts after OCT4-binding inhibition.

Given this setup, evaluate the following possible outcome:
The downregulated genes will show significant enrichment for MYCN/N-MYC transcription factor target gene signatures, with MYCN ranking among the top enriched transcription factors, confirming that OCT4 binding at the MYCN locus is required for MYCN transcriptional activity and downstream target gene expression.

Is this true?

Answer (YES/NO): YES